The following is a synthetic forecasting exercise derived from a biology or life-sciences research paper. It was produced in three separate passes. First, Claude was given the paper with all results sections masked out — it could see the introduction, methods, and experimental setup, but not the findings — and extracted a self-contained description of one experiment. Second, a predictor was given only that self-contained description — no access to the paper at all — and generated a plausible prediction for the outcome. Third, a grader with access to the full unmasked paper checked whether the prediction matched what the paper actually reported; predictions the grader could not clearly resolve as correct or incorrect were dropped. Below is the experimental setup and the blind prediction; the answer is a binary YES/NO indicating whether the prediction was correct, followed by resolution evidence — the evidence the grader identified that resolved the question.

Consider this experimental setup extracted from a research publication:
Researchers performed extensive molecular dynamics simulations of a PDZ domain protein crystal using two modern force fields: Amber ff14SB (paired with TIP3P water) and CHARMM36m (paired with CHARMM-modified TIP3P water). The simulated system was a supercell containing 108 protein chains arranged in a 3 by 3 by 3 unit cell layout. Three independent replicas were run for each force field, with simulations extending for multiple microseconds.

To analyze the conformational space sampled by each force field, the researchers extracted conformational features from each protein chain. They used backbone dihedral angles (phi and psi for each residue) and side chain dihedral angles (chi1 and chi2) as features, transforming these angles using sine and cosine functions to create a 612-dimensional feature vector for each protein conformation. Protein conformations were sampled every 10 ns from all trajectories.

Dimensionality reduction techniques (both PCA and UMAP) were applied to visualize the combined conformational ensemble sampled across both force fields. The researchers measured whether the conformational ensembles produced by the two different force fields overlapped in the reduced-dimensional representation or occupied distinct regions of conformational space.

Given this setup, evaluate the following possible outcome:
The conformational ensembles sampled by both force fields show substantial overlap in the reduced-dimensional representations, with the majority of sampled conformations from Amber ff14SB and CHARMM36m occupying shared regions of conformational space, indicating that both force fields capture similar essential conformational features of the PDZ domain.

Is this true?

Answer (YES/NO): NO